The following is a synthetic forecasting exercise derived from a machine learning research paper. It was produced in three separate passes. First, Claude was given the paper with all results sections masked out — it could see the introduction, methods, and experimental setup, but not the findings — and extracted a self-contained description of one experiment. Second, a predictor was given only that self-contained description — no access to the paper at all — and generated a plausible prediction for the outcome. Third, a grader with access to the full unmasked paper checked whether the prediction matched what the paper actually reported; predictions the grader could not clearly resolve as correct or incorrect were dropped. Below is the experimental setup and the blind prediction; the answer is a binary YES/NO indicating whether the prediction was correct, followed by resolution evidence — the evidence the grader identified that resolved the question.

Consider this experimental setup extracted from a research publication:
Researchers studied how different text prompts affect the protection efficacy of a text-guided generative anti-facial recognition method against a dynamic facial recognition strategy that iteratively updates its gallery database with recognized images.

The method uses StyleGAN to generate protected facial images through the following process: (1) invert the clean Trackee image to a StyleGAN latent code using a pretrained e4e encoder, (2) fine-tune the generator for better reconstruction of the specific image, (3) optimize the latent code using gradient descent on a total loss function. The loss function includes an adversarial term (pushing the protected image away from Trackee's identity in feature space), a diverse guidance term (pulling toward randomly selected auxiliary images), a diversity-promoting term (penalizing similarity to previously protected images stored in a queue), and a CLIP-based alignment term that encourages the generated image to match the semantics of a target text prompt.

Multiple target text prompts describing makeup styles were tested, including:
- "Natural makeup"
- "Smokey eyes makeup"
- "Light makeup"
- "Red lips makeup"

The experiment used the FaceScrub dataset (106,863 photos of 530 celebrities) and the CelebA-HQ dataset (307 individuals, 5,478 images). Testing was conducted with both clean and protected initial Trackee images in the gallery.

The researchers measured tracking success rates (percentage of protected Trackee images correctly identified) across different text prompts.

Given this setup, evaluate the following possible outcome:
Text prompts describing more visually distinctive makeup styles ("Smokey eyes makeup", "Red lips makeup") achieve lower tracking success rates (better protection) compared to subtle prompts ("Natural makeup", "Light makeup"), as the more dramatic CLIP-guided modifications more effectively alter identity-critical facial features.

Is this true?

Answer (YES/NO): NO